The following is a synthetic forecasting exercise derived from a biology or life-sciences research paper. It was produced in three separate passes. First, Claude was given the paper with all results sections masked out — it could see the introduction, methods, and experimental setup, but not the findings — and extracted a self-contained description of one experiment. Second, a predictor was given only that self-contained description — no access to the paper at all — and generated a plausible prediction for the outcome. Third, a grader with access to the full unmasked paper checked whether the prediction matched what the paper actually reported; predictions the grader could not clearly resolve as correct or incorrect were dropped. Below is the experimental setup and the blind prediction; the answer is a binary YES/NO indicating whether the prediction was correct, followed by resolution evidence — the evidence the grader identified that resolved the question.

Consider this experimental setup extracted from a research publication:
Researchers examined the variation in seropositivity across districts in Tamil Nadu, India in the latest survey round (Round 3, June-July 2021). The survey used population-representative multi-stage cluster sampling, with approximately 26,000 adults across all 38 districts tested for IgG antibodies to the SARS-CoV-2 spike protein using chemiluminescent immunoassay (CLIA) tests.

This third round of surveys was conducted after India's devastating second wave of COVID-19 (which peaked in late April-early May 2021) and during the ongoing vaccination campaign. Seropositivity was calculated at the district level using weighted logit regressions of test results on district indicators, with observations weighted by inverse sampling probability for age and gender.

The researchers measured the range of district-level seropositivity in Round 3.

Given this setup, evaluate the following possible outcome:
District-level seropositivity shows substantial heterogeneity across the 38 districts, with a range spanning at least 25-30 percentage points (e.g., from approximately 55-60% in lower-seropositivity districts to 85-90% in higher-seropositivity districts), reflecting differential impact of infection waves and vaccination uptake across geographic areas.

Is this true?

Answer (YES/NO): NO